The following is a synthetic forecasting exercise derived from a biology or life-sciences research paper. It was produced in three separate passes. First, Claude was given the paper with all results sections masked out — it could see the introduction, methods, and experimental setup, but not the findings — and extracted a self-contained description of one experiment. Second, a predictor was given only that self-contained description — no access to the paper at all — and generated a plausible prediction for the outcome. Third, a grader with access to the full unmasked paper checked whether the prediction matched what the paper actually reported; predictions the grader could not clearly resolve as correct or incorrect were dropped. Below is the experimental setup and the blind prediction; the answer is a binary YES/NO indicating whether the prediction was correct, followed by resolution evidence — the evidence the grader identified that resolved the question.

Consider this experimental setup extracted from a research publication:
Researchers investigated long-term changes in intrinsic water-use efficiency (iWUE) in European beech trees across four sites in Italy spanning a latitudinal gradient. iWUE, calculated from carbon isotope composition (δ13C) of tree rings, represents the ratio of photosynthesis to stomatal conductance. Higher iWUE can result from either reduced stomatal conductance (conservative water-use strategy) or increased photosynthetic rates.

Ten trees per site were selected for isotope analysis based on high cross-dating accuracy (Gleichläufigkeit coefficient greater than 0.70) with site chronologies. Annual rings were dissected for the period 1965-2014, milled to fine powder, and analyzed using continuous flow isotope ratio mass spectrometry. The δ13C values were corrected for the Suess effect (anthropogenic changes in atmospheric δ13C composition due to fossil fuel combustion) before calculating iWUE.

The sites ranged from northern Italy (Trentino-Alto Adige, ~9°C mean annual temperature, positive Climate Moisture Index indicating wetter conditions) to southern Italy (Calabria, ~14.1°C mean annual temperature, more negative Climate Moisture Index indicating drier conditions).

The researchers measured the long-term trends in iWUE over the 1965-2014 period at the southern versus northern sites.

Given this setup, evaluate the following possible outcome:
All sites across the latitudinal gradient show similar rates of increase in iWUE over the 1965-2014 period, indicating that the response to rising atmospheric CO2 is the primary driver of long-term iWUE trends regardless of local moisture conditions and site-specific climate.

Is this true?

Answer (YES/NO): NO